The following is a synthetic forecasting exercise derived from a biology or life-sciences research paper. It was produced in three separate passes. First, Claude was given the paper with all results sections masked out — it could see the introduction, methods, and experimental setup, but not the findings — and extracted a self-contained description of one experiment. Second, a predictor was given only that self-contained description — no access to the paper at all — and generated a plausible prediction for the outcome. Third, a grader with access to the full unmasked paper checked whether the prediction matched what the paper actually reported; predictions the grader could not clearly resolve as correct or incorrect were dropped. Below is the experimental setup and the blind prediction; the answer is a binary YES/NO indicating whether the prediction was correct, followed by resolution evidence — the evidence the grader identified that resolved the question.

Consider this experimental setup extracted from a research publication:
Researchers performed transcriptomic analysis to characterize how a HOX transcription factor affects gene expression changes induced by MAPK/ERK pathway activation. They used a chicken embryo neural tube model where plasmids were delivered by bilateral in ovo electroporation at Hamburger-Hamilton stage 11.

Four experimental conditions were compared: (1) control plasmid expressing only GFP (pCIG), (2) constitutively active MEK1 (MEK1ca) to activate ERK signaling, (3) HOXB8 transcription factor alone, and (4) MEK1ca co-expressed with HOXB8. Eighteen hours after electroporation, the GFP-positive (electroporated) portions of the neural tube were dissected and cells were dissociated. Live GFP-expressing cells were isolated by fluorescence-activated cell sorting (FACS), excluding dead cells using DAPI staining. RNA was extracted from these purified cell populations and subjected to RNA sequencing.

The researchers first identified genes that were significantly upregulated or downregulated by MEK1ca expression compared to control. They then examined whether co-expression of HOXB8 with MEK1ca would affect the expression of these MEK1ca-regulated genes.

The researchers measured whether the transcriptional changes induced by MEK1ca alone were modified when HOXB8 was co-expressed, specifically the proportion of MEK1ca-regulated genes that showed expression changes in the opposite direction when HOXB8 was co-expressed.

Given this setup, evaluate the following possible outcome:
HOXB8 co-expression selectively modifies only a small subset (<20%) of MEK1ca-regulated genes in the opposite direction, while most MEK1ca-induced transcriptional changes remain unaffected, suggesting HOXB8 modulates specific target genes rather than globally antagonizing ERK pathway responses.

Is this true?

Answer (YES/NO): NO